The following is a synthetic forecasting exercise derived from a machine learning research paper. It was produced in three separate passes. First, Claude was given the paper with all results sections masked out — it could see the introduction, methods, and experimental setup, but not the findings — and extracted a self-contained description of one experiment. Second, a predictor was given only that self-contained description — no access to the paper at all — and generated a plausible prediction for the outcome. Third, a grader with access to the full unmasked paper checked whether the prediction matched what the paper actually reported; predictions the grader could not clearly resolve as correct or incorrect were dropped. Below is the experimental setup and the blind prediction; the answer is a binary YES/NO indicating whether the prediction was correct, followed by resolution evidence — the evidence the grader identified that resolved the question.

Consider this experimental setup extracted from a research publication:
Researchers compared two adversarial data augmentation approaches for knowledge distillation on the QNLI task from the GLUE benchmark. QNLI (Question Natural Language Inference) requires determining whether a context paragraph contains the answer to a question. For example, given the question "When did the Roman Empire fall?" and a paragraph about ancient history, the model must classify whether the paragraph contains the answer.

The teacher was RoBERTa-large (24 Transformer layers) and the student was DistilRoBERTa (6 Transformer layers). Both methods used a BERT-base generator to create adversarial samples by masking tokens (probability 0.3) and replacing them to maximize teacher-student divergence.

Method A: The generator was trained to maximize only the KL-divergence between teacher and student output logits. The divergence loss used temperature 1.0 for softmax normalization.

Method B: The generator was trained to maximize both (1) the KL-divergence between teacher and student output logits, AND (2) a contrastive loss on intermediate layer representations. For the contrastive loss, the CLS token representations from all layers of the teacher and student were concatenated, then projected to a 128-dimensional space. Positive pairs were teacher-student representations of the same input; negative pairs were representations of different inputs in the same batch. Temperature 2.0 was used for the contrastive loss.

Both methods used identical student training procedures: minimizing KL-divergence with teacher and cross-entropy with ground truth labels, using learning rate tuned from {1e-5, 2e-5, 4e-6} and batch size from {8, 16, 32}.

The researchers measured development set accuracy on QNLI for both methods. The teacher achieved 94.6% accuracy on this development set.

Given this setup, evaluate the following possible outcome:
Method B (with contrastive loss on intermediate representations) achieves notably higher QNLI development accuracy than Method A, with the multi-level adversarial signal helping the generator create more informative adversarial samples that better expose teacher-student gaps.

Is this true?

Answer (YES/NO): NO